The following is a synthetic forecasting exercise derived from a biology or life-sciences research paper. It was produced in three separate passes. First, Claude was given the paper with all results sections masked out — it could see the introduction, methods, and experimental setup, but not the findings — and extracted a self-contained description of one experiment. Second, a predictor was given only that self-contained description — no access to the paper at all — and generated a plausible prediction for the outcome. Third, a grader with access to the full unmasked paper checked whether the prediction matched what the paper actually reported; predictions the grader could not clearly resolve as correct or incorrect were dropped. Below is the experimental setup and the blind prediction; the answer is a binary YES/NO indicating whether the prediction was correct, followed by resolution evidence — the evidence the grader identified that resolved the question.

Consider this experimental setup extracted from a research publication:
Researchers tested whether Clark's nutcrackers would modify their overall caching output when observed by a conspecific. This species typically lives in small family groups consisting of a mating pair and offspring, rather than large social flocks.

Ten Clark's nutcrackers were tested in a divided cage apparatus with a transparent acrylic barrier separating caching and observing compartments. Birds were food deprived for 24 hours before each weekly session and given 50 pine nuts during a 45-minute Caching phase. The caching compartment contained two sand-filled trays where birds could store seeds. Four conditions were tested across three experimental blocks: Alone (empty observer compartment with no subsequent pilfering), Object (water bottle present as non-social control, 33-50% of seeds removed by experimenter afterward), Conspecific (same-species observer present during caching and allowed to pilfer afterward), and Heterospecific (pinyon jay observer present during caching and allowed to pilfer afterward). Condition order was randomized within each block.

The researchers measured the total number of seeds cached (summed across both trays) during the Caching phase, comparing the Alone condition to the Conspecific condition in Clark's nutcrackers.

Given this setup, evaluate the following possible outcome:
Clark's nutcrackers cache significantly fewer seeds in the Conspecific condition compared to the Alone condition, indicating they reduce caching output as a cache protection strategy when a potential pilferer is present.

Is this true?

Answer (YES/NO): YES